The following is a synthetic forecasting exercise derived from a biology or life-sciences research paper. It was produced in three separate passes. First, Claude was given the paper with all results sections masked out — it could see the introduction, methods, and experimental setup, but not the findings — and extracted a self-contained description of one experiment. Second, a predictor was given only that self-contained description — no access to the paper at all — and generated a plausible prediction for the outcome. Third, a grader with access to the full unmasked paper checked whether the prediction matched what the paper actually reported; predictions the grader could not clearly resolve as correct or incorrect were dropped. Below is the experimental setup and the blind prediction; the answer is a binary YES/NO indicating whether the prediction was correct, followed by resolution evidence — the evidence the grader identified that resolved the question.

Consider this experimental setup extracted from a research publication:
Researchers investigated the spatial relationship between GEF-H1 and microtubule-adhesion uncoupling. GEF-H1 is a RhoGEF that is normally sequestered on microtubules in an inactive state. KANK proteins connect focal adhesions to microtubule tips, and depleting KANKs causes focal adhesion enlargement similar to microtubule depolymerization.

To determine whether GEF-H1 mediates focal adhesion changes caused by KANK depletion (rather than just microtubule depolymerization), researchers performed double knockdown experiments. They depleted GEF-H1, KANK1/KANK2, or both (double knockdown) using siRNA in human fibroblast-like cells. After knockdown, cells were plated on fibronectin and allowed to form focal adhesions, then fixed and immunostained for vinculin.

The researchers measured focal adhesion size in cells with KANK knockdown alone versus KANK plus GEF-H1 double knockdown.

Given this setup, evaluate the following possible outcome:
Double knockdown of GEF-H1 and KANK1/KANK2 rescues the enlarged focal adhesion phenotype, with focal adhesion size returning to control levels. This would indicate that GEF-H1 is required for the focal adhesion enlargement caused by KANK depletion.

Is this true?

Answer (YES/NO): NO